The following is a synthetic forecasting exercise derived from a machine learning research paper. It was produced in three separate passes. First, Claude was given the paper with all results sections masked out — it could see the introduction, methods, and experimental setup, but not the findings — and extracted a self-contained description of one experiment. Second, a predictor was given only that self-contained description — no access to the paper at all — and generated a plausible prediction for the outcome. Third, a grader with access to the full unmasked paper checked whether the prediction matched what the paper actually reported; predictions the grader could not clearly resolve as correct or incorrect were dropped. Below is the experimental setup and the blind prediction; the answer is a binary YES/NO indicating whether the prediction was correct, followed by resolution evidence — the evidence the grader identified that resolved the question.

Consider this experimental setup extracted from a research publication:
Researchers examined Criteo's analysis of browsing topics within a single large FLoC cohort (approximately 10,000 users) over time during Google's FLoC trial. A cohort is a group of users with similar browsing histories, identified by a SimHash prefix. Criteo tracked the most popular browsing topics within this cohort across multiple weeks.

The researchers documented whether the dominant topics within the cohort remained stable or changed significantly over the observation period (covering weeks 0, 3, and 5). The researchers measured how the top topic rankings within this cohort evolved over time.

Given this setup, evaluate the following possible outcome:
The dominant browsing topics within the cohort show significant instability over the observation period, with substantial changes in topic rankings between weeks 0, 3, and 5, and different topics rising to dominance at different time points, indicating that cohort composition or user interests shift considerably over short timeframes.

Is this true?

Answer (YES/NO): NO